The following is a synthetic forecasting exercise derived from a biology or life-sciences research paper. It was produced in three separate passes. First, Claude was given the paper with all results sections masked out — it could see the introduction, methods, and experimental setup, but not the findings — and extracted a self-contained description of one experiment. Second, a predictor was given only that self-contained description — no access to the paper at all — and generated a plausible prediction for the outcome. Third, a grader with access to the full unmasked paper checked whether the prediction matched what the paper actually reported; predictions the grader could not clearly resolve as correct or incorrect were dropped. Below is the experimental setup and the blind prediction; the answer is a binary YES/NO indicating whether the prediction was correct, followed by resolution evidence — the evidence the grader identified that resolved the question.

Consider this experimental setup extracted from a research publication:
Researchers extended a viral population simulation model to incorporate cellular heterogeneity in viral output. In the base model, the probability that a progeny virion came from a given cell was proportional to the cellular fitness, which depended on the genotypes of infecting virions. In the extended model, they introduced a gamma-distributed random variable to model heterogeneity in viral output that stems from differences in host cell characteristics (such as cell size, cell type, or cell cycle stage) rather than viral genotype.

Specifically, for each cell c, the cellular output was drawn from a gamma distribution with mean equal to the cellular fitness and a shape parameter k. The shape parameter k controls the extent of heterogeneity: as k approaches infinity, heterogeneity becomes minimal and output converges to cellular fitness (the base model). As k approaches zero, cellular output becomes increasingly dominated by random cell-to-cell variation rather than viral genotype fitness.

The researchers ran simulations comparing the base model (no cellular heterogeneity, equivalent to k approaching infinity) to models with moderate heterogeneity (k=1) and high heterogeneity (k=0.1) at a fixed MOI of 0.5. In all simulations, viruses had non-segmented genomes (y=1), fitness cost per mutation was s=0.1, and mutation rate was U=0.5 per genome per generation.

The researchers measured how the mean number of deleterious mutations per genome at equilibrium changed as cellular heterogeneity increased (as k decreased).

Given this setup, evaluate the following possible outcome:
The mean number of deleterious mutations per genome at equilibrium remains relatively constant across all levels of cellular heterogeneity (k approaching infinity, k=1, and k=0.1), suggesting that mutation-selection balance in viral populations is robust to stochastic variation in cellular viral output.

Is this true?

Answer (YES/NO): NO